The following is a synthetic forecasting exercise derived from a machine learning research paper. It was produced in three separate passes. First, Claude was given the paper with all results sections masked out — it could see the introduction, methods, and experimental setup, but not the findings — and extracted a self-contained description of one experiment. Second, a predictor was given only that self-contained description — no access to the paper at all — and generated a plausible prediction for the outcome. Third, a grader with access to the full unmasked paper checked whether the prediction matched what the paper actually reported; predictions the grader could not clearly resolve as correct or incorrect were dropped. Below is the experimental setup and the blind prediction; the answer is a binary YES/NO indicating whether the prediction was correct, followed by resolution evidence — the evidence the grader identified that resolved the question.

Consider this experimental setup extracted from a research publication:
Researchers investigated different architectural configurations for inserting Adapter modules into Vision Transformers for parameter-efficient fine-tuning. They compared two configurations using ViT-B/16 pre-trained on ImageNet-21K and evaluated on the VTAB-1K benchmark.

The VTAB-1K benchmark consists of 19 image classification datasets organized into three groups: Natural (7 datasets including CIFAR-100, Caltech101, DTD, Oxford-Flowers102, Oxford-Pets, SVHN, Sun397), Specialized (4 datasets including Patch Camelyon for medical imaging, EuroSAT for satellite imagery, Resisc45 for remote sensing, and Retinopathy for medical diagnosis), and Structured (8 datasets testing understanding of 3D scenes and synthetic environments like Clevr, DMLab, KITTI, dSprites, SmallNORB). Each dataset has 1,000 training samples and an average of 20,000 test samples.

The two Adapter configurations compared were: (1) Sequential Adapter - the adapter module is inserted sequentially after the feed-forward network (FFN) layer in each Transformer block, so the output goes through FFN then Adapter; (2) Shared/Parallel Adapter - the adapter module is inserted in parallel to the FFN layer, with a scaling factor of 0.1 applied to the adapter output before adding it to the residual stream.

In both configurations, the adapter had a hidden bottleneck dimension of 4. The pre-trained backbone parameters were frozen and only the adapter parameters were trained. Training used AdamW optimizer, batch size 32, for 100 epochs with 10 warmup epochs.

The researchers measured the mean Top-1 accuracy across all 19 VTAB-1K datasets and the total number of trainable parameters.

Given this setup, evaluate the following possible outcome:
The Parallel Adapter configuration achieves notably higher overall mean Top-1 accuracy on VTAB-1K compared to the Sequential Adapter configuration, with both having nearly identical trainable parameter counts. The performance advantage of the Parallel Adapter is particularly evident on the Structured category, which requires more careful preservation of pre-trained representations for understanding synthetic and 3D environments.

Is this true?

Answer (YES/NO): NO